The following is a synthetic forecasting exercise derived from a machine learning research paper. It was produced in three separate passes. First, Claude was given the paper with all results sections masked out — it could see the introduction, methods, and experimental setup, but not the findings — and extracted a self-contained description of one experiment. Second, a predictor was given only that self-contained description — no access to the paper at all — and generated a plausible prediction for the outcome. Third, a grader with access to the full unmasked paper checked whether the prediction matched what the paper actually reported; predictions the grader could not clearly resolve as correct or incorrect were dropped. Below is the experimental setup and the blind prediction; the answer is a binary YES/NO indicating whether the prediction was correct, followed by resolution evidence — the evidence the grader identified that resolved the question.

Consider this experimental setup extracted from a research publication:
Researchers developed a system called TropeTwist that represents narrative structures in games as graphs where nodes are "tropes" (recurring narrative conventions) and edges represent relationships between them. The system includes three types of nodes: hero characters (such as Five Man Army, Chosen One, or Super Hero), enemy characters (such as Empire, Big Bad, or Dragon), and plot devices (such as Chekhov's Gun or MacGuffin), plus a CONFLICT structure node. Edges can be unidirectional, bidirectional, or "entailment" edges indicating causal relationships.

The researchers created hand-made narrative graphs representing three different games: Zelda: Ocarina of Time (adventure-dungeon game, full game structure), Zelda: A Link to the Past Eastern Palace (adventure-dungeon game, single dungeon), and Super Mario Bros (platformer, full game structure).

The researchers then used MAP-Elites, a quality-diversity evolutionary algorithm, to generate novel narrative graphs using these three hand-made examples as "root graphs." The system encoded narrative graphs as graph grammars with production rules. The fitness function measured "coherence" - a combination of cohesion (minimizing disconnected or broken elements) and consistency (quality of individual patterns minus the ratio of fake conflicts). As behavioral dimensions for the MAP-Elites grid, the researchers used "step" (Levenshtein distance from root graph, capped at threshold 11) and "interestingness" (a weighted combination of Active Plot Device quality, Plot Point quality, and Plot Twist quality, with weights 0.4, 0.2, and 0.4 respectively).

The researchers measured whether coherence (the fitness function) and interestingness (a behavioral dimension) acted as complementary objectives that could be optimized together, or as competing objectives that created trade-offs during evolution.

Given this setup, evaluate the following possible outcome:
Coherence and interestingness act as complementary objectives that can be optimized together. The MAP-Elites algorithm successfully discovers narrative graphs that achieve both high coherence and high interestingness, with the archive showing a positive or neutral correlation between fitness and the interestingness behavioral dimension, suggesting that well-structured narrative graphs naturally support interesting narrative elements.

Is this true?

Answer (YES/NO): NO